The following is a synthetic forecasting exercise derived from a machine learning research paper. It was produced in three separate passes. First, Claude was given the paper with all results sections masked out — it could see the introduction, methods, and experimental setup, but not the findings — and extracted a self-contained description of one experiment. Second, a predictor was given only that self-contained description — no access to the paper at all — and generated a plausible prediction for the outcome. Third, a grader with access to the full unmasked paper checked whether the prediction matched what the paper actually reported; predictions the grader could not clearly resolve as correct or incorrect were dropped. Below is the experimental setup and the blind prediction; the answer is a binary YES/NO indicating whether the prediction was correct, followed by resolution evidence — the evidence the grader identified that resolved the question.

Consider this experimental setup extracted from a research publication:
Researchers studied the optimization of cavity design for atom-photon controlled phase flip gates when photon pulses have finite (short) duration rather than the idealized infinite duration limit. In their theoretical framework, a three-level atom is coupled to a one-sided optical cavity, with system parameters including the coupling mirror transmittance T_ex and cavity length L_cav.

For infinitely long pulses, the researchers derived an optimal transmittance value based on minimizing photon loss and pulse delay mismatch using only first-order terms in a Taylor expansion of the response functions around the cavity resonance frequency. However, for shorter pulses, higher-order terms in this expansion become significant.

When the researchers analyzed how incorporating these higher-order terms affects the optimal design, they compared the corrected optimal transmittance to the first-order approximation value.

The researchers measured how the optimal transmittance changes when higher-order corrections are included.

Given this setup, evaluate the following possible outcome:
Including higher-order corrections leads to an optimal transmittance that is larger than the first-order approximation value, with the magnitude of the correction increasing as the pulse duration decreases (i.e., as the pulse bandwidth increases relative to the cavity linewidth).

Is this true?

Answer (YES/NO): NO